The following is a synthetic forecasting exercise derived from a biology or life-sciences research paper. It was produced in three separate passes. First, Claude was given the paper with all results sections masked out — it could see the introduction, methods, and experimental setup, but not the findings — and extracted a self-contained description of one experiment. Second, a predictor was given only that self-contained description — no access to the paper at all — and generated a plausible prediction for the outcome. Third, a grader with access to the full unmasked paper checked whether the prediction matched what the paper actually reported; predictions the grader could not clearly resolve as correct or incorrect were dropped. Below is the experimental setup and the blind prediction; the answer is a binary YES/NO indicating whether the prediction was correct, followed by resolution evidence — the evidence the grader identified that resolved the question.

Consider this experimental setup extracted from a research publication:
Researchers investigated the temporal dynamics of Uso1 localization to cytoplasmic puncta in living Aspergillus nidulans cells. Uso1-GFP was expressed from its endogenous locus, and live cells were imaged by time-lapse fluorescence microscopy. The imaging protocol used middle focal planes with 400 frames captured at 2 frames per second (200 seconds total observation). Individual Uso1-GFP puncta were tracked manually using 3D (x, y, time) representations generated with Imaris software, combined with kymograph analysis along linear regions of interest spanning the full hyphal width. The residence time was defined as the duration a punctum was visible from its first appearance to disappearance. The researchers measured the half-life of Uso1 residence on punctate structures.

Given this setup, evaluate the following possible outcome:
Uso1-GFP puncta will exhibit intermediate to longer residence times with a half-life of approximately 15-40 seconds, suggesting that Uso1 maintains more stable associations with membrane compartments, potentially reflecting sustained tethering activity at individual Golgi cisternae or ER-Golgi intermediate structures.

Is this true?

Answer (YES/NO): NO